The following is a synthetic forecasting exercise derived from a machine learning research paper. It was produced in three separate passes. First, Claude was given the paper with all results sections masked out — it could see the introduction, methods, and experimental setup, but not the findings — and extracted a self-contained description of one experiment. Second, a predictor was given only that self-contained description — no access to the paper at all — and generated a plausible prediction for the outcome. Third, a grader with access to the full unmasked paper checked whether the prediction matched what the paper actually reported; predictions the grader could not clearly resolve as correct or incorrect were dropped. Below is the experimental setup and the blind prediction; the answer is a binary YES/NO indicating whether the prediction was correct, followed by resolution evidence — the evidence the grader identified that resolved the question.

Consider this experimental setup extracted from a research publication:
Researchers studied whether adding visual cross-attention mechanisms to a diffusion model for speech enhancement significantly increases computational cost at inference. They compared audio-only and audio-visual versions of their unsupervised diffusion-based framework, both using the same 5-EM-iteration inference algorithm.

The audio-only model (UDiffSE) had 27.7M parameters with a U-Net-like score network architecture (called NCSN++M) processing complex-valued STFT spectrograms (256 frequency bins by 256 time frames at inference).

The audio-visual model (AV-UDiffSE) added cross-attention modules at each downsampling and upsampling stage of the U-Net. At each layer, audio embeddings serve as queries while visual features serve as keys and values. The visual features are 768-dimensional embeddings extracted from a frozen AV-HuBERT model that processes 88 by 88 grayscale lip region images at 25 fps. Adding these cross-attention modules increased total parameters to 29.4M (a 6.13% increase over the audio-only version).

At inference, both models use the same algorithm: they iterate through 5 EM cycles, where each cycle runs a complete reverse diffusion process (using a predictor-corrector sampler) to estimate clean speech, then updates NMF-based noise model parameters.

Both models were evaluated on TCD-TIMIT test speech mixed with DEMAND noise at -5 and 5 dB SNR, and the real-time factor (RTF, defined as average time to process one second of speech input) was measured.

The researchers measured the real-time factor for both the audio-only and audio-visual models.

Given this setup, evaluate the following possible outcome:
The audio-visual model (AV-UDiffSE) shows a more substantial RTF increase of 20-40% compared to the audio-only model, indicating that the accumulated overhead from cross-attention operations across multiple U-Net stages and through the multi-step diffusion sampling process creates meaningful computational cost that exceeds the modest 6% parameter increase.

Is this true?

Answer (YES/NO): YES